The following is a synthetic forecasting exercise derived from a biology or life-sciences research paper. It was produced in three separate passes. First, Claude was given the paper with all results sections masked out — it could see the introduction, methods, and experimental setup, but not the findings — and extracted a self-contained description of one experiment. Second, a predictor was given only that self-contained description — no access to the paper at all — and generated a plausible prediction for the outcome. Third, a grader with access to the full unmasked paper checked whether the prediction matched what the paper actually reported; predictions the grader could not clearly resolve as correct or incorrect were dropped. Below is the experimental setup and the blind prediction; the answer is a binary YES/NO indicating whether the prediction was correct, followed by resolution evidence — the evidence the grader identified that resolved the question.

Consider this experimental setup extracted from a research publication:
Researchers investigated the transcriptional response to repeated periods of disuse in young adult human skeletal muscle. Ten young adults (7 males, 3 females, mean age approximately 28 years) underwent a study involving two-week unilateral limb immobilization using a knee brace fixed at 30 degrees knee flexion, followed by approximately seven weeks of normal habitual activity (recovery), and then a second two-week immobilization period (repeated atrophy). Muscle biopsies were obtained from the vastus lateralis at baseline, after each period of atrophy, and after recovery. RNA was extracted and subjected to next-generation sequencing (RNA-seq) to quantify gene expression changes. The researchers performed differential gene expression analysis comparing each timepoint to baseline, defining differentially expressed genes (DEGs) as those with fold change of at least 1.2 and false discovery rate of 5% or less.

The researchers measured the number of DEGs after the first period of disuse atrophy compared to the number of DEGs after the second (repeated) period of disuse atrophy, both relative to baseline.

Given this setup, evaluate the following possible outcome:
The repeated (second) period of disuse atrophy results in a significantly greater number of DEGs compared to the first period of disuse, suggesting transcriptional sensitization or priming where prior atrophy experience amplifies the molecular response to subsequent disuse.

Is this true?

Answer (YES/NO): NO